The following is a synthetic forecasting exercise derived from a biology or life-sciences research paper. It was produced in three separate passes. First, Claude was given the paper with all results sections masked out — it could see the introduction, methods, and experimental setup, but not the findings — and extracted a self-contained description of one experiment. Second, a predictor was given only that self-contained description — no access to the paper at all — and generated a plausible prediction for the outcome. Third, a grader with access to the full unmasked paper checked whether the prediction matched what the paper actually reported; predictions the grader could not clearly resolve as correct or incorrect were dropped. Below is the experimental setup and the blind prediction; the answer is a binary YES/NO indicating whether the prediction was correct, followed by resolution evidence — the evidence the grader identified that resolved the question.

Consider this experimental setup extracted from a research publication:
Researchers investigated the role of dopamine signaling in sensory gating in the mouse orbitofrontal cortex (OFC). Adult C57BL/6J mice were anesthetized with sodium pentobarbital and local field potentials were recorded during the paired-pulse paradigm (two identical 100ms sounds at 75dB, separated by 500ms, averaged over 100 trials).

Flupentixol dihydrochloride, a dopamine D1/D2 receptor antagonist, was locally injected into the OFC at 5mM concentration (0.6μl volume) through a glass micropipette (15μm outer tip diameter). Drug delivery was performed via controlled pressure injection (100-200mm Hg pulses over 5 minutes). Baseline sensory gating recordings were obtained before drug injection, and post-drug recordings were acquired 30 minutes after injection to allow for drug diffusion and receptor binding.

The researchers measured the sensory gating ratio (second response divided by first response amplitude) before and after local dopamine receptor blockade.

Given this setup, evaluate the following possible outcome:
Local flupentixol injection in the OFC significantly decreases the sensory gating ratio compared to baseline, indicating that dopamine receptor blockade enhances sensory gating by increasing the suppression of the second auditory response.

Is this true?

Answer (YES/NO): NO